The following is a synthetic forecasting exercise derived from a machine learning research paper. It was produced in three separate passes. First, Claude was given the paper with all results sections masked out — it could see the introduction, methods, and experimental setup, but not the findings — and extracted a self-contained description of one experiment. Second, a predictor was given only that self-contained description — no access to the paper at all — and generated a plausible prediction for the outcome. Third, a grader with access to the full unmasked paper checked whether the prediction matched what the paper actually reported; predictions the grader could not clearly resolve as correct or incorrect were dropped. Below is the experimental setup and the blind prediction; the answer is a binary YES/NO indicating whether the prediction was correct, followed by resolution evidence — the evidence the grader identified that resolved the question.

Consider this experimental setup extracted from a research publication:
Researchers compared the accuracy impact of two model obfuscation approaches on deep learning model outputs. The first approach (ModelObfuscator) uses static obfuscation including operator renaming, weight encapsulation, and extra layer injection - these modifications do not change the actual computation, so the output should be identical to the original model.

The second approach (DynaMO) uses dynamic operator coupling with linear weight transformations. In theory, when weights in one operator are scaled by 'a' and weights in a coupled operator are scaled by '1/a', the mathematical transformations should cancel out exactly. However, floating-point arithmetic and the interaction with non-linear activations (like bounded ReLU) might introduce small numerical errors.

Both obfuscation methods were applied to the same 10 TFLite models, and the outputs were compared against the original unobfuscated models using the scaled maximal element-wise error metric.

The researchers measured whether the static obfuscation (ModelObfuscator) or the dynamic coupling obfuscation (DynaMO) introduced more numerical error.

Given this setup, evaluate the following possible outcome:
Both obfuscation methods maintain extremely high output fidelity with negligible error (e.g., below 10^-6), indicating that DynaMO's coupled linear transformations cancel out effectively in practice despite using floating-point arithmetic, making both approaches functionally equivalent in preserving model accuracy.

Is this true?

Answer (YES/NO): NO